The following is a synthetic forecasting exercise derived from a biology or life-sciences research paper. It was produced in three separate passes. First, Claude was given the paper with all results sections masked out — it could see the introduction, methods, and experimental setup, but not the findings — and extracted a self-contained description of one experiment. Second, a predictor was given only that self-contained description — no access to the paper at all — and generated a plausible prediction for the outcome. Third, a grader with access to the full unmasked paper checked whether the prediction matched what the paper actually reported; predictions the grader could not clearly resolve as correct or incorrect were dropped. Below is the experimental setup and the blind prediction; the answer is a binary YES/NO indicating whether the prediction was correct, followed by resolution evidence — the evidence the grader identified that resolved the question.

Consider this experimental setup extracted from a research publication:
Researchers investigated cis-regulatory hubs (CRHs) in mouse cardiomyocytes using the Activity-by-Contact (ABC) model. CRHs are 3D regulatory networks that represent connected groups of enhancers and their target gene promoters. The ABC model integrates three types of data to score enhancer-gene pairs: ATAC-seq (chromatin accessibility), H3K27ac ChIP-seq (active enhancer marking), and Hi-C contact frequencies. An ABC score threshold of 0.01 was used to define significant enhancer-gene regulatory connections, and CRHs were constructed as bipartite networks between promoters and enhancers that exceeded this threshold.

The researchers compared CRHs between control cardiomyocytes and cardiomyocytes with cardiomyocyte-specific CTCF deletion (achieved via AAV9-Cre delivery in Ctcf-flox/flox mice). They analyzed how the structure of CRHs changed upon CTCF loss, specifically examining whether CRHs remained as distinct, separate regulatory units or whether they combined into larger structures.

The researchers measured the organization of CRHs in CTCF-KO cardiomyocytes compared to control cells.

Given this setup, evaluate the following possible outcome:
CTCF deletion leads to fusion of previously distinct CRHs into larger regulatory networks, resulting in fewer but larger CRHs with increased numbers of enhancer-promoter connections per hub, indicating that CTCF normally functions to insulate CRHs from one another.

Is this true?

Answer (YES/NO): YES